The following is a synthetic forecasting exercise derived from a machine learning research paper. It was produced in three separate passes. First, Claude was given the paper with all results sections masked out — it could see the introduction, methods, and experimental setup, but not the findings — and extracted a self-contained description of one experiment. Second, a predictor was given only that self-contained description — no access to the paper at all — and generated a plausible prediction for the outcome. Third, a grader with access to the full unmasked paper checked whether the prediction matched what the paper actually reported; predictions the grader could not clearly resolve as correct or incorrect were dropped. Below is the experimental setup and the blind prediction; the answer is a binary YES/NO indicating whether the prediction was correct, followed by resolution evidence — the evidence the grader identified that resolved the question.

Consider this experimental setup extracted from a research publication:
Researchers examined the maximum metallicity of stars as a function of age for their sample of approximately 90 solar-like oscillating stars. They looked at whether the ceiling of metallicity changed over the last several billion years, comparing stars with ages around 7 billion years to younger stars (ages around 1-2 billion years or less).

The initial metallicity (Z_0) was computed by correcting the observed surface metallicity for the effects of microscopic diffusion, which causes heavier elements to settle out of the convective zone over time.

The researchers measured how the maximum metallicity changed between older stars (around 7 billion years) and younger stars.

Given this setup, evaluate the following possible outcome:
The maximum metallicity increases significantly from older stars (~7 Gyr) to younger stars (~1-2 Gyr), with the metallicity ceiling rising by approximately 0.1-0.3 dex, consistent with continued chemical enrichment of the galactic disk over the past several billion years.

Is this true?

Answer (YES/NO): NO